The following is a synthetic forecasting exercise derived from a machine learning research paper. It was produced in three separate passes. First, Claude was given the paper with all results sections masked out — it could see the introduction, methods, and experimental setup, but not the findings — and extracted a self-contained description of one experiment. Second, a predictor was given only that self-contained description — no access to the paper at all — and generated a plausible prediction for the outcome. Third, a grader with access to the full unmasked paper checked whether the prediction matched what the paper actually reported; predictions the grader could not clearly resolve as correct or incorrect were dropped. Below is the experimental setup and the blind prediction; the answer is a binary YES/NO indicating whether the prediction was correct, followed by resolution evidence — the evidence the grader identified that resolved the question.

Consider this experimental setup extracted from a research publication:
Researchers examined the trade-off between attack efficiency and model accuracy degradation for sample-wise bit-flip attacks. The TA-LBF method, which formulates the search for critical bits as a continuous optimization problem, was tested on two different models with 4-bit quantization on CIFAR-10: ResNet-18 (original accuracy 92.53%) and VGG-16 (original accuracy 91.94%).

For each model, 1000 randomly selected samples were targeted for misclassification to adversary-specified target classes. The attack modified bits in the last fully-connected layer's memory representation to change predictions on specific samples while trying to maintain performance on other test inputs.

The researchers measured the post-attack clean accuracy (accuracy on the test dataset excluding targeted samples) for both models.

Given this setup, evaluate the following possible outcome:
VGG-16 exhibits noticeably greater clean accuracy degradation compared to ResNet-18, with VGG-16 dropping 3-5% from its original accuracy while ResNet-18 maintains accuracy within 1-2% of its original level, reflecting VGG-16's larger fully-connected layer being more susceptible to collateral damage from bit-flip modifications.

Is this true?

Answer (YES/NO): NO